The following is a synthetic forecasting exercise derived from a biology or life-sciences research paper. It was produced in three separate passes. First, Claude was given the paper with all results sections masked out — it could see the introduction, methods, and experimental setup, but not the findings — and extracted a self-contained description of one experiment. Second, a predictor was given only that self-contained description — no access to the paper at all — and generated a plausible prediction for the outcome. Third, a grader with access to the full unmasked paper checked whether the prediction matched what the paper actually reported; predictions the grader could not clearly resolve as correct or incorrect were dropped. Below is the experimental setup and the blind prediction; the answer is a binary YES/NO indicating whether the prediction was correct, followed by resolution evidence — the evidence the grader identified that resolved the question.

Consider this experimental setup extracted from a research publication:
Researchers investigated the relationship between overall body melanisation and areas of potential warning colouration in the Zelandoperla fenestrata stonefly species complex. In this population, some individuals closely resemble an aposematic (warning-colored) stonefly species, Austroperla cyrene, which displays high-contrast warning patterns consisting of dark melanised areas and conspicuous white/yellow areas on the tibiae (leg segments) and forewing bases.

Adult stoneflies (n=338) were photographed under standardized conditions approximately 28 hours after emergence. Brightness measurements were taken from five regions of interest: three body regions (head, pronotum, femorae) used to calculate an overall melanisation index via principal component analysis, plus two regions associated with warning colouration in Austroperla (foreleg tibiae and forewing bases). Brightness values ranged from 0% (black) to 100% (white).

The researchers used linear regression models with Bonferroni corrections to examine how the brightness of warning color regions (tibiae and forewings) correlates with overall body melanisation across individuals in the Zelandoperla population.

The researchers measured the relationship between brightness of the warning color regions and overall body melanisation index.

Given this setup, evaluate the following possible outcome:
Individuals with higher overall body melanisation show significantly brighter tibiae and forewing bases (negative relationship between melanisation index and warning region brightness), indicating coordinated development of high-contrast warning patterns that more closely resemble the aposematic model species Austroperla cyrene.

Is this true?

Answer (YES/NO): NO